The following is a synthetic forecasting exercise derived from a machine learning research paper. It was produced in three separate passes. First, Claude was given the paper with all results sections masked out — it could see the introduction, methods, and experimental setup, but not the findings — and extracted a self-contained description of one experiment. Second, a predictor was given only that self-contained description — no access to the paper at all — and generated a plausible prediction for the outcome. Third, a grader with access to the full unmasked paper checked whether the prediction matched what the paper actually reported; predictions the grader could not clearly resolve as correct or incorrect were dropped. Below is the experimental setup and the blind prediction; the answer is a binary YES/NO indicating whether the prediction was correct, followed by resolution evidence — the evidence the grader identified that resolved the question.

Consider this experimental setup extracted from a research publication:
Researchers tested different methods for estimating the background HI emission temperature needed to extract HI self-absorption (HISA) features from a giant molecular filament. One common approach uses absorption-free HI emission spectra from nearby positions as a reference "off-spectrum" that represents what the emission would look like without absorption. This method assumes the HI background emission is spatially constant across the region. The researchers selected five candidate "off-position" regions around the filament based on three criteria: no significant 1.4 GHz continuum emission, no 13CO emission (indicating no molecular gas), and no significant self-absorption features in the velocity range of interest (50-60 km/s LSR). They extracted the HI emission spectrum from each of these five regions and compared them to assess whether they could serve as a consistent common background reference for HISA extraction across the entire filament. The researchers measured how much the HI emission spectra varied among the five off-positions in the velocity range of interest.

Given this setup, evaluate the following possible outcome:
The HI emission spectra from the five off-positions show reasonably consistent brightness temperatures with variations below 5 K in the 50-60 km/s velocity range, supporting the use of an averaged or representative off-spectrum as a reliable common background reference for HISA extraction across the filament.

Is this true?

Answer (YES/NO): NO